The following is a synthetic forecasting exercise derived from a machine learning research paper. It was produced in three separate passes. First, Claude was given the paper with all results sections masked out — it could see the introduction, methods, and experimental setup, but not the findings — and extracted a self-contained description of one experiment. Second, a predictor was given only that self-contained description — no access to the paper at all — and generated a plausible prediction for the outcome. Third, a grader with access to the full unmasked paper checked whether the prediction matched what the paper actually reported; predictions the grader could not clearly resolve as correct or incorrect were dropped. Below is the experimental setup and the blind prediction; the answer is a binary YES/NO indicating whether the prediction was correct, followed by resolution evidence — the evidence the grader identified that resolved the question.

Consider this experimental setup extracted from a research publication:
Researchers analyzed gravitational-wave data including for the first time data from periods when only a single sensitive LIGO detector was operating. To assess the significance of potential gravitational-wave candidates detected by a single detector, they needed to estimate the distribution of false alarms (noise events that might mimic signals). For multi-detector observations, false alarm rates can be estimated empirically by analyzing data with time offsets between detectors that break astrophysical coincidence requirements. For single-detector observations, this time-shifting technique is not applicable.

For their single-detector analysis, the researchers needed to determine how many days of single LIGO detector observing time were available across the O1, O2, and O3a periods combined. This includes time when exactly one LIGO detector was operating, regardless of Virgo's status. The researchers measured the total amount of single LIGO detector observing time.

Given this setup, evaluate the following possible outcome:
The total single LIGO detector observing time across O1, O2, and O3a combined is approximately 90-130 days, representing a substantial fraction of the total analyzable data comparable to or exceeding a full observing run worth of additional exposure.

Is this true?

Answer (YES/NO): NO